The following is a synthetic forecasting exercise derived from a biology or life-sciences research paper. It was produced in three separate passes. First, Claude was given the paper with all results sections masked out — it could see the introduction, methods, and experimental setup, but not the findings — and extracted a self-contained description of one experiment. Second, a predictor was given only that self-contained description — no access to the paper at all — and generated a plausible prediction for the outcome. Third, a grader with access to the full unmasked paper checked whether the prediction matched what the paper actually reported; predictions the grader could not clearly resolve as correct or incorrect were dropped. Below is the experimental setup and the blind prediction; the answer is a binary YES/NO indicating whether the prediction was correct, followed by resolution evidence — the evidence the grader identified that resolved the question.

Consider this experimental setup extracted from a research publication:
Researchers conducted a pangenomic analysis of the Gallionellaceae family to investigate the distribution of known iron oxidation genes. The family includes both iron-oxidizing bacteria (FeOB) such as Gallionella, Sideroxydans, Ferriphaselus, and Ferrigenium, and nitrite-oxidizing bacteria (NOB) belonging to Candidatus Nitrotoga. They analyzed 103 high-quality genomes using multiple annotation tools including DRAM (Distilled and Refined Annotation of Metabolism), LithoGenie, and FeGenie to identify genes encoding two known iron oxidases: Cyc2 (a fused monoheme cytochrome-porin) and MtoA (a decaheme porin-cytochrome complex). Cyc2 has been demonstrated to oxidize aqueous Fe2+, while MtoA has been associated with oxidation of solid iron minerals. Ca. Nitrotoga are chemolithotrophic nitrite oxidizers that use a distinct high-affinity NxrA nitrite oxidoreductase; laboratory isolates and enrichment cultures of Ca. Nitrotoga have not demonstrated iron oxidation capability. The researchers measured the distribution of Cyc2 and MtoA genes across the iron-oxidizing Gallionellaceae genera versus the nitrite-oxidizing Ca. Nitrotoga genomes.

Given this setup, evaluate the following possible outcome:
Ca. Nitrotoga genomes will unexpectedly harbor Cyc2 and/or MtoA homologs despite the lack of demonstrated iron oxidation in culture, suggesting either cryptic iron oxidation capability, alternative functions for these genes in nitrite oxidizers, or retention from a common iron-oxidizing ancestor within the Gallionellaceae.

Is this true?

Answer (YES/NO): NO